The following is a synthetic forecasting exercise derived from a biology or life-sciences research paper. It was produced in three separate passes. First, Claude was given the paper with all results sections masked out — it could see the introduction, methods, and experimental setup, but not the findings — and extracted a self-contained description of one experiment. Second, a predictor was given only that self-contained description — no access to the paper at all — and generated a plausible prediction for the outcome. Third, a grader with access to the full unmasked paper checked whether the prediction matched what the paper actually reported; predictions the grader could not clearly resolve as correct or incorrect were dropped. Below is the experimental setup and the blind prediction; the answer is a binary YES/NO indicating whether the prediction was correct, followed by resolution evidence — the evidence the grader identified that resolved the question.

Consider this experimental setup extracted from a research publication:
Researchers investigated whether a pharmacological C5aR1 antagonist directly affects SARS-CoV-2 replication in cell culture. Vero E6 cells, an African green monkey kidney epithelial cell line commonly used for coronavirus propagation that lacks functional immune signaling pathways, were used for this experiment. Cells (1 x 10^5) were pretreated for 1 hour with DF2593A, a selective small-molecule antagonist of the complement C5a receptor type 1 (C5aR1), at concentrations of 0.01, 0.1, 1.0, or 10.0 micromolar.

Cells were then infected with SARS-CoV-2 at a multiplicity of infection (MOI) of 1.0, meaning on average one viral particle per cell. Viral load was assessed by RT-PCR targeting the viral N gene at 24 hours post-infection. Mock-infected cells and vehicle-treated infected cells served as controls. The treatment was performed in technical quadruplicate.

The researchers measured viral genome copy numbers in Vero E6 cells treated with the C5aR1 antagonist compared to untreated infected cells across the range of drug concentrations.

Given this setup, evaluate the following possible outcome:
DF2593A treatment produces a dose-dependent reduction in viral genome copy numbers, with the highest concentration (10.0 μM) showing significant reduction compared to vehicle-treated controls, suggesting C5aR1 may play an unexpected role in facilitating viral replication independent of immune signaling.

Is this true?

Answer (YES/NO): NO